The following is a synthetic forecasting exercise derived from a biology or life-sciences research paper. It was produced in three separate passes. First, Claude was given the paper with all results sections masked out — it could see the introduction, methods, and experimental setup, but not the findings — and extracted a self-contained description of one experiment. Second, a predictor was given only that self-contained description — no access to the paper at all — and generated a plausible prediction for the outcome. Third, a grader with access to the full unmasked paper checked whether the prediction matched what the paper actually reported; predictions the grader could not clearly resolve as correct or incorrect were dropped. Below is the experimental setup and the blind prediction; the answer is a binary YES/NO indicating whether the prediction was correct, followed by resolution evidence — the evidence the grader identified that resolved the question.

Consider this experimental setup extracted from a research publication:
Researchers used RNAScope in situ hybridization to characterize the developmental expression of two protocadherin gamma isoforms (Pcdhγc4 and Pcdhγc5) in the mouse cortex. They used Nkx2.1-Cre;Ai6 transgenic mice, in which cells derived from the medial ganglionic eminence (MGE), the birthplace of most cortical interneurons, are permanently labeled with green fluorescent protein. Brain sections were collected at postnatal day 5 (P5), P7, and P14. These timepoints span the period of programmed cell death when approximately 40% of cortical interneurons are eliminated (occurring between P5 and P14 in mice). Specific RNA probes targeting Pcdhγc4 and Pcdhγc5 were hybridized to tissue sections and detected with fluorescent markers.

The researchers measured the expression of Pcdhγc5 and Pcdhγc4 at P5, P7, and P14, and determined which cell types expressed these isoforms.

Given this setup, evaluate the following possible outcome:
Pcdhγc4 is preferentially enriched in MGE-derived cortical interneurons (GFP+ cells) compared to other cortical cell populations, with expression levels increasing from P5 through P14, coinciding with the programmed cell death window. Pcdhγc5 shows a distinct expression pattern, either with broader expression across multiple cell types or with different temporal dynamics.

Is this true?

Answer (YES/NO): YES